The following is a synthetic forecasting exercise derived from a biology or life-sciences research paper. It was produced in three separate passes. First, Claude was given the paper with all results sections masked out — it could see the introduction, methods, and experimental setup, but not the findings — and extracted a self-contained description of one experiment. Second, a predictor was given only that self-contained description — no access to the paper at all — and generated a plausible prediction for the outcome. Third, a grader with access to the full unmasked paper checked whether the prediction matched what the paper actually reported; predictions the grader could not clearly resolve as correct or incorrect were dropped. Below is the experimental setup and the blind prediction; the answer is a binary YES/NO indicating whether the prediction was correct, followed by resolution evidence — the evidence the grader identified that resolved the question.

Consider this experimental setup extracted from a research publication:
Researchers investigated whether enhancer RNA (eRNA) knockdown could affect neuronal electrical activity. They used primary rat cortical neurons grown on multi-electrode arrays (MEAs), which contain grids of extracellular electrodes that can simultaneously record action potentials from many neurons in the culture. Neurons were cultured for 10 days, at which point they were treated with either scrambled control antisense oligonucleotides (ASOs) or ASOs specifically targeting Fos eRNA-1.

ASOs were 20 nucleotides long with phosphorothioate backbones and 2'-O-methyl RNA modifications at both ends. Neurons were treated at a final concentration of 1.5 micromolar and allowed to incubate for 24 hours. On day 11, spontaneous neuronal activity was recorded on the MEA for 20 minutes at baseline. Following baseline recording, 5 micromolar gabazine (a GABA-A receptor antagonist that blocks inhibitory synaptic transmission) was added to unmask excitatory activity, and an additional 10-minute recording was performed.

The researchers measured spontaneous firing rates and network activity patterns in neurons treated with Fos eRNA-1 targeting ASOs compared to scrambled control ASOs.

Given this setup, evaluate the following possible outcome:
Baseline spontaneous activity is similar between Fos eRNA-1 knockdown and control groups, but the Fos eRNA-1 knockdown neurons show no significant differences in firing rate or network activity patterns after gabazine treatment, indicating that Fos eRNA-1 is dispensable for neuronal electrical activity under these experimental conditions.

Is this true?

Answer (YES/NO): NO